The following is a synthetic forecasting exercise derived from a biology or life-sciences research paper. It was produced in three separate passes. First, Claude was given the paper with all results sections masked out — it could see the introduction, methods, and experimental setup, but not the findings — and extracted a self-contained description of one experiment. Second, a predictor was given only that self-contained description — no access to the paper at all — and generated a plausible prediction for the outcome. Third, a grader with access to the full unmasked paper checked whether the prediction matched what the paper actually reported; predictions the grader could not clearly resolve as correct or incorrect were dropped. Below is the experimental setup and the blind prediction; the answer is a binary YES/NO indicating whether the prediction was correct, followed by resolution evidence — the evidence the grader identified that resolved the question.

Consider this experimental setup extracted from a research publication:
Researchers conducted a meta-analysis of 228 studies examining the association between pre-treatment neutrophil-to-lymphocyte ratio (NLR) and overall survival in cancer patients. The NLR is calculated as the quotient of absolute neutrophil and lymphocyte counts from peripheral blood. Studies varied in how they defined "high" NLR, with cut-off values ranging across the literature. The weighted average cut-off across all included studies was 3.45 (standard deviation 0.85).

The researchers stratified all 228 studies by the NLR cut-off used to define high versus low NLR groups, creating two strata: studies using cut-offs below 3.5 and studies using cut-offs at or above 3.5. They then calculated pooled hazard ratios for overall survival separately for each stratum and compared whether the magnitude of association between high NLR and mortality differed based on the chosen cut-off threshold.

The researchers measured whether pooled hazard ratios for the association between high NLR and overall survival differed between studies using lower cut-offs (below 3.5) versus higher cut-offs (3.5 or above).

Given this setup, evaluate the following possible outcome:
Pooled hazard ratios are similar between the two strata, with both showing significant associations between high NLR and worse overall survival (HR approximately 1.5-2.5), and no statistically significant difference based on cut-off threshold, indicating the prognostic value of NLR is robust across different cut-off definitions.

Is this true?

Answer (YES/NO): NO